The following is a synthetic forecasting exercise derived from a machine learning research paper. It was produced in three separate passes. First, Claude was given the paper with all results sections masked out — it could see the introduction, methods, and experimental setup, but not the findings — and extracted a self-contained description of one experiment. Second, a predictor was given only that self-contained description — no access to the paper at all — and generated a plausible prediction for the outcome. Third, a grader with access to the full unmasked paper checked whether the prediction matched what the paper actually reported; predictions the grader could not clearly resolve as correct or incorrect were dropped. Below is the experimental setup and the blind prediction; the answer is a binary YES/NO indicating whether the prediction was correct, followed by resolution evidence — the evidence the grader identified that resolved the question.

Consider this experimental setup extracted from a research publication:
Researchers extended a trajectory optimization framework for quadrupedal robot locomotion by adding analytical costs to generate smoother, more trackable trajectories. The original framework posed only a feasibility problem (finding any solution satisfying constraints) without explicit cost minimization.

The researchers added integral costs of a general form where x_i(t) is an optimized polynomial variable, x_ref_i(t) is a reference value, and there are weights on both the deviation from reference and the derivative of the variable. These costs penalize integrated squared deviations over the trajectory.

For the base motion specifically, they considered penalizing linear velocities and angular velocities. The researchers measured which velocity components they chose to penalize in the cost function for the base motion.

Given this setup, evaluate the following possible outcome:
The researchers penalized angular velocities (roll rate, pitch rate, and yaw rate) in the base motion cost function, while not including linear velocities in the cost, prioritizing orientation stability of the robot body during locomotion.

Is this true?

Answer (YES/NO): NO